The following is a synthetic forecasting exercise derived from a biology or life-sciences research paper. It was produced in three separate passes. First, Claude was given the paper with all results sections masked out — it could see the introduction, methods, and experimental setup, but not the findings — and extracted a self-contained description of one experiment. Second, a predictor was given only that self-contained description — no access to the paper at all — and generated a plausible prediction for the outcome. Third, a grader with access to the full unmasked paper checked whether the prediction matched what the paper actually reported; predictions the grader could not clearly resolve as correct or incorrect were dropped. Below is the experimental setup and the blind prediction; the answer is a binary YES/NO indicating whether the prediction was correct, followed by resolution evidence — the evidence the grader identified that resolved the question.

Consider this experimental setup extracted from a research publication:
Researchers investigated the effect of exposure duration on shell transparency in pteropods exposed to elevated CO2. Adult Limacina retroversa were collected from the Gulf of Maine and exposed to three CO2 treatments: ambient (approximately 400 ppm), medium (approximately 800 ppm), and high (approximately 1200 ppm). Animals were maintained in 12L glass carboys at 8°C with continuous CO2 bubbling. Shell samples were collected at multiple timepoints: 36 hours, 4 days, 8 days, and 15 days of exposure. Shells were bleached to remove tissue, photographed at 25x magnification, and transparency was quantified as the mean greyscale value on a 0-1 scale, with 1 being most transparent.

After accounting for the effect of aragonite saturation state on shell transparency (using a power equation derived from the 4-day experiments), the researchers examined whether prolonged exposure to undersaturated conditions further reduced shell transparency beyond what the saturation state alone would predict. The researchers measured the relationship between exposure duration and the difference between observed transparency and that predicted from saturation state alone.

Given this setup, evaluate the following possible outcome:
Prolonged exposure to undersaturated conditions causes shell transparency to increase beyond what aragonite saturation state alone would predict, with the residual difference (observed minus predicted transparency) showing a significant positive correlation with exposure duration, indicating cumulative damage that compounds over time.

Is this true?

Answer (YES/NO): NO